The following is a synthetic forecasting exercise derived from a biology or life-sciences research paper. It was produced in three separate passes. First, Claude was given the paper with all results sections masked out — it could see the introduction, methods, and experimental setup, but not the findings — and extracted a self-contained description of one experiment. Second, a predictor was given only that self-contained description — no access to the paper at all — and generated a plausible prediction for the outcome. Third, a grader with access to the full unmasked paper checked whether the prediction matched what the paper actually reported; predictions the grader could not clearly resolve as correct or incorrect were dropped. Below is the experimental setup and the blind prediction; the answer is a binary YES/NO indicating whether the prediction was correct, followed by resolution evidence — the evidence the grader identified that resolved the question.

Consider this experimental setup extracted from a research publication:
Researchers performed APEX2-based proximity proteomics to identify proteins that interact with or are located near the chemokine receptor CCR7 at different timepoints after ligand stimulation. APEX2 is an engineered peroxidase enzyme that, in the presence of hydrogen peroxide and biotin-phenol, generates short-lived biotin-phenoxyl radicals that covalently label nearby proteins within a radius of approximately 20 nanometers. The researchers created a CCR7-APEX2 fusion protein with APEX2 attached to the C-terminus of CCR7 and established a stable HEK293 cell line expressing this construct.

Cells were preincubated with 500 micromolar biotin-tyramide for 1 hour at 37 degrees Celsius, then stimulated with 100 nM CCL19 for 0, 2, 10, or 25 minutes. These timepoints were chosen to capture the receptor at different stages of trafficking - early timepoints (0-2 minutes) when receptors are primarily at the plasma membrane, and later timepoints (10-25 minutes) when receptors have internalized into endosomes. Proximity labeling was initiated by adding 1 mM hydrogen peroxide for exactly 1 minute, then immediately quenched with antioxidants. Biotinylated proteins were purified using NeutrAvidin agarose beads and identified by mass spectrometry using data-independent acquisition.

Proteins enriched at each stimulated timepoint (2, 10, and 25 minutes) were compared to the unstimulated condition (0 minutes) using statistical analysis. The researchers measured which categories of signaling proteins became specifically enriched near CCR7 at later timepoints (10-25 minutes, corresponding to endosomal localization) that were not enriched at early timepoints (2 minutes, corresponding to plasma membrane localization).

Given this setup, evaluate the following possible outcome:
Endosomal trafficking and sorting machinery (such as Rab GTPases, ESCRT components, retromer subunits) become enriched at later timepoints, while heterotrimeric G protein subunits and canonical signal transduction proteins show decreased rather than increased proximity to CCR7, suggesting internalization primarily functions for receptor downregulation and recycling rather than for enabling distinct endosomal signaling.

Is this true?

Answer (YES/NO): NO